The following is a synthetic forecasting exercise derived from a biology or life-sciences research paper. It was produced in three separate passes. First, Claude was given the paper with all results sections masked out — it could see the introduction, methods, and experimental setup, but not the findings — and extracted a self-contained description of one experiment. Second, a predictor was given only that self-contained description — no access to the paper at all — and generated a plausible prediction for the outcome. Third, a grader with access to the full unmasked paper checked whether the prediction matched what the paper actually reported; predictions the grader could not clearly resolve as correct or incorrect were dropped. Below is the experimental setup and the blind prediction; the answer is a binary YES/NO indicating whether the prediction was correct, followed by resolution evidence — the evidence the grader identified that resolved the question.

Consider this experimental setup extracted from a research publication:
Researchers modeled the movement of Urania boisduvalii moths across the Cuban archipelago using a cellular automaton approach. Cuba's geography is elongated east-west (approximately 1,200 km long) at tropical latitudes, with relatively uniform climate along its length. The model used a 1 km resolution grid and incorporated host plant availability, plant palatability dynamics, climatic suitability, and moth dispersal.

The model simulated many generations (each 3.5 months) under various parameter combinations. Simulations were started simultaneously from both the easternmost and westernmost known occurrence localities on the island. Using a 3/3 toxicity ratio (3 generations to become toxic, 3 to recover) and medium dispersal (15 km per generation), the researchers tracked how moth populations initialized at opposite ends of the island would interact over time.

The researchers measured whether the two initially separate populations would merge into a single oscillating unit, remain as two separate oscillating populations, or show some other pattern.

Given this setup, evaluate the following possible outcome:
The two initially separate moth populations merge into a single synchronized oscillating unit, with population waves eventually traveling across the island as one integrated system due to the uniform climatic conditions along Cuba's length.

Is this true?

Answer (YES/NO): NO